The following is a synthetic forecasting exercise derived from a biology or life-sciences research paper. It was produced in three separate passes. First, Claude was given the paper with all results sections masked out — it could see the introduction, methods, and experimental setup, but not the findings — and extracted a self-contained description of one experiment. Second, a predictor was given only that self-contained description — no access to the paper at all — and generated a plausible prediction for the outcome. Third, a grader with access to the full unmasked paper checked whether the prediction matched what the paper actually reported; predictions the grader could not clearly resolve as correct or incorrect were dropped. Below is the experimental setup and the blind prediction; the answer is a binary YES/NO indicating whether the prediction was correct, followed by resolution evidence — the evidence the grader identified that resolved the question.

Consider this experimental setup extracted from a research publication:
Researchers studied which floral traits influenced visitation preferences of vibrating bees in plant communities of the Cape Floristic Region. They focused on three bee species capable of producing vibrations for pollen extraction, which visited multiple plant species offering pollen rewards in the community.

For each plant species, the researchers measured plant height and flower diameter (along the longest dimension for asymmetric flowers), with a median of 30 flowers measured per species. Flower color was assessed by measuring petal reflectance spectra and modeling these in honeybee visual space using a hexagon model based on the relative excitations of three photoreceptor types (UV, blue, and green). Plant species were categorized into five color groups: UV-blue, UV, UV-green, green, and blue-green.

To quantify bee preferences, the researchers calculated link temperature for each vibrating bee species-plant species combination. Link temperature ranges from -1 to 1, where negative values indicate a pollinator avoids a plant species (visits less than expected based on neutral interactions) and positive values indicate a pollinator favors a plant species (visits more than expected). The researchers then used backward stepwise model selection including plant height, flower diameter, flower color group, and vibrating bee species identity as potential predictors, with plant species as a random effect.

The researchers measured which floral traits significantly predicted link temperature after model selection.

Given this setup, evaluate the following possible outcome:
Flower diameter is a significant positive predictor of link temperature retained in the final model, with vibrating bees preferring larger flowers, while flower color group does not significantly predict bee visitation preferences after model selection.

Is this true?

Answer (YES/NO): NO